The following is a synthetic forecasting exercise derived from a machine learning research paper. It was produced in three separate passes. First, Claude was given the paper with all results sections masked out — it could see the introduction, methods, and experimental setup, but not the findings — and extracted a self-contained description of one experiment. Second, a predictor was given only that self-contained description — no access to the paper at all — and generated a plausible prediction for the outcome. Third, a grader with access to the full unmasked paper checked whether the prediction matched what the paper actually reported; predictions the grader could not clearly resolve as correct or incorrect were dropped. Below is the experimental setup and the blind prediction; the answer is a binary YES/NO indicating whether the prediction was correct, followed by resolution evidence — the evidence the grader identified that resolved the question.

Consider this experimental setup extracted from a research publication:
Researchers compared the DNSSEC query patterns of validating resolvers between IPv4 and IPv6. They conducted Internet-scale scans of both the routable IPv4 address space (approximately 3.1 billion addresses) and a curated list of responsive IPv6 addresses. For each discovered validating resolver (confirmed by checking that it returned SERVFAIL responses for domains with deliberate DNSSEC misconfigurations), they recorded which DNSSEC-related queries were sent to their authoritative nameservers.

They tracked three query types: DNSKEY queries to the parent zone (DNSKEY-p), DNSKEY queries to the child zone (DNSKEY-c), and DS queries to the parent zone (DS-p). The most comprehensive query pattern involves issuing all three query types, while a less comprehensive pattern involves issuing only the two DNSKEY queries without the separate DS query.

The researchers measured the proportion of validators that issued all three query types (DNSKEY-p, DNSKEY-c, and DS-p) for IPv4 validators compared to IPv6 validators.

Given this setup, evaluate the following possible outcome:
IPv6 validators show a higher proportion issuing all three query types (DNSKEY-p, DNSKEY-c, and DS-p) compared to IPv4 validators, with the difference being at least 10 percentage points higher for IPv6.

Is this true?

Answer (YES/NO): NO